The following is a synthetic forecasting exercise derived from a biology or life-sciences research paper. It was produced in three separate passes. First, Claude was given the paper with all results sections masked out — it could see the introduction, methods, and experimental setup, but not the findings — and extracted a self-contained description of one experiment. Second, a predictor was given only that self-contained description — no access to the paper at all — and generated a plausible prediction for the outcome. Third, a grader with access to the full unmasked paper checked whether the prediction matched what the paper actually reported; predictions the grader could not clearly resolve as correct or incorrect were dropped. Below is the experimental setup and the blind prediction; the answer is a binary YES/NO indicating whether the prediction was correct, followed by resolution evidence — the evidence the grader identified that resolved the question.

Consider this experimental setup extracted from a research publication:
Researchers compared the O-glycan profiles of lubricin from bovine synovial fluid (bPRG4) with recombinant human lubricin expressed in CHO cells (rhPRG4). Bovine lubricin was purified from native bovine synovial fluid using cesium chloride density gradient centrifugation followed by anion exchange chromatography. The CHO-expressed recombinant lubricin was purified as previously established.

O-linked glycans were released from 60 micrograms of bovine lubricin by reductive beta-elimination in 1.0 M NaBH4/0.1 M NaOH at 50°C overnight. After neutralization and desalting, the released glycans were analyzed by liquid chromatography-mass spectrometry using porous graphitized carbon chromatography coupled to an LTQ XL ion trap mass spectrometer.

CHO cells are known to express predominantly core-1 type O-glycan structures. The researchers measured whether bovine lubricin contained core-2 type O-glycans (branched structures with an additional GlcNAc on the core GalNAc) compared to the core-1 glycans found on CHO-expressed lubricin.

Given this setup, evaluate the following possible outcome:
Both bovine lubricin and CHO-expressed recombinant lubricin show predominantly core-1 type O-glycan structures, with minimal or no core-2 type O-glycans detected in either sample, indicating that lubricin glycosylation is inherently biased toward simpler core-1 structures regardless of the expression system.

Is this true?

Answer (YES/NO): NO